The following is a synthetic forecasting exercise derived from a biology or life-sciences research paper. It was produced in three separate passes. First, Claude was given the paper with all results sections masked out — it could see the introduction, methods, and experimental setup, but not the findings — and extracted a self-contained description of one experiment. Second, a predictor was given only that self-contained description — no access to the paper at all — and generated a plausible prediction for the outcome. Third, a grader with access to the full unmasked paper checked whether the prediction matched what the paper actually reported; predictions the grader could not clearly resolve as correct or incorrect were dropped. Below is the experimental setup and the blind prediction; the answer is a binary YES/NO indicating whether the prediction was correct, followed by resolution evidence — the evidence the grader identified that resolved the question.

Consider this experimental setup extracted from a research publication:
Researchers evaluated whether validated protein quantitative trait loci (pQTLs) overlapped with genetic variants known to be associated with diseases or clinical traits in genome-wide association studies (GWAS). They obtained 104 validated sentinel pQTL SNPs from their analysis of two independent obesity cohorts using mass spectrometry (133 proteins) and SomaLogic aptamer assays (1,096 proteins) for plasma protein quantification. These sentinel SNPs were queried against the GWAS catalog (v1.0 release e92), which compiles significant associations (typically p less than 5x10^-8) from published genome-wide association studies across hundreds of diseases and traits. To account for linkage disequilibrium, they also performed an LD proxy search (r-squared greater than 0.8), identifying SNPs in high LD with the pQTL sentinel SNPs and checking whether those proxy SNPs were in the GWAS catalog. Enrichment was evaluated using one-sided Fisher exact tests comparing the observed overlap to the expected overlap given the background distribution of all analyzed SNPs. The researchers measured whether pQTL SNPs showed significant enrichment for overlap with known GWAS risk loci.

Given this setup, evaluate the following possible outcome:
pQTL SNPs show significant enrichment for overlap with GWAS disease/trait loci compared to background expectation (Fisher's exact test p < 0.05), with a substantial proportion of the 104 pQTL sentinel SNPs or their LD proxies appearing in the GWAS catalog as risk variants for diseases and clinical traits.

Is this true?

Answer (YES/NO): YES